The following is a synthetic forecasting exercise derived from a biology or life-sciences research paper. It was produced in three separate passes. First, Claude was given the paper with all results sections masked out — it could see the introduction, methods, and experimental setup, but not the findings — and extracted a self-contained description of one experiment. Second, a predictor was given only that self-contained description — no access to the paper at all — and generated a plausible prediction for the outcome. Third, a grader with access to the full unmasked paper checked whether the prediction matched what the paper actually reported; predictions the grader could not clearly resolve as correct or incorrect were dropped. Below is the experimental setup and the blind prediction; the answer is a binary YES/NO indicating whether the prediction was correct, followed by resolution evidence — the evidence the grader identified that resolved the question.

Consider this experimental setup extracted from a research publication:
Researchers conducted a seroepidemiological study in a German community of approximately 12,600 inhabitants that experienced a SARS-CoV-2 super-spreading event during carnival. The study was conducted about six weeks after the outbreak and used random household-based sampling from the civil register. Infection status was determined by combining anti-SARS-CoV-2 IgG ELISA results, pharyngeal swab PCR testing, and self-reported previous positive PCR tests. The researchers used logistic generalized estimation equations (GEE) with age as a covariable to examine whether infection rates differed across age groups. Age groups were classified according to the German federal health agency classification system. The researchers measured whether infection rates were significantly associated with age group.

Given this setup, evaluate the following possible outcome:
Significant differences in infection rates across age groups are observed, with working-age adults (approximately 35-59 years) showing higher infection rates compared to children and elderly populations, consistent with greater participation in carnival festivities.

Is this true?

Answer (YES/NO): NO